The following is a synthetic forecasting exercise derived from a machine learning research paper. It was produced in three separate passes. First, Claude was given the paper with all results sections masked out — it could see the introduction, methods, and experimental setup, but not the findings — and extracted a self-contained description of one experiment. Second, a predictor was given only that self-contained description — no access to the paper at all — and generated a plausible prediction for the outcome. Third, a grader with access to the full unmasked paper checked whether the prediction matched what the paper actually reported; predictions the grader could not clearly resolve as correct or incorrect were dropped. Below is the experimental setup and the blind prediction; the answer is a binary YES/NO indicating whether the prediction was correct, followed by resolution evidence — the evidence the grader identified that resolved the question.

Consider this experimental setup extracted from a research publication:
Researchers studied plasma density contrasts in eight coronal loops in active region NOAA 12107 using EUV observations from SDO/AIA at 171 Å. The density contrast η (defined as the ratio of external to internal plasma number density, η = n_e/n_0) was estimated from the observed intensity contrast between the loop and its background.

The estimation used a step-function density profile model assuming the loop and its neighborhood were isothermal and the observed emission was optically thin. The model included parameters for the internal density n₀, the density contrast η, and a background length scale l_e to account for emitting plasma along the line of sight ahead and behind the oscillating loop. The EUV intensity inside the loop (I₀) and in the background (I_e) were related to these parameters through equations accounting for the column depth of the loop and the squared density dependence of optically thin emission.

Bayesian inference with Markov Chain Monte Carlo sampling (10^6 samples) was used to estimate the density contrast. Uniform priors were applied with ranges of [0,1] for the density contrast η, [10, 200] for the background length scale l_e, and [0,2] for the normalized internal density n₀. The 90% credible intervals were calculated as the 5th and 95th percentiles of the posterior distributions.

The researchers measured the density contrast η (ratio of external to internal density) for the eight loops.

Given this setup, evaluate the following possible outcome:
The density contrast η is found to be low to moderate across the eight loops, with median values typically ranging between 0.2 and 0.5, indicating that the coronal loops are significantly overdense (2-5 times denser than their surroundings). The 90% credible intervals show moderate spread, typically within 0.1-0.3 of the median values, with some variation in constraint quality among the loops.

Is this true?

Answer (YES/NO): NO